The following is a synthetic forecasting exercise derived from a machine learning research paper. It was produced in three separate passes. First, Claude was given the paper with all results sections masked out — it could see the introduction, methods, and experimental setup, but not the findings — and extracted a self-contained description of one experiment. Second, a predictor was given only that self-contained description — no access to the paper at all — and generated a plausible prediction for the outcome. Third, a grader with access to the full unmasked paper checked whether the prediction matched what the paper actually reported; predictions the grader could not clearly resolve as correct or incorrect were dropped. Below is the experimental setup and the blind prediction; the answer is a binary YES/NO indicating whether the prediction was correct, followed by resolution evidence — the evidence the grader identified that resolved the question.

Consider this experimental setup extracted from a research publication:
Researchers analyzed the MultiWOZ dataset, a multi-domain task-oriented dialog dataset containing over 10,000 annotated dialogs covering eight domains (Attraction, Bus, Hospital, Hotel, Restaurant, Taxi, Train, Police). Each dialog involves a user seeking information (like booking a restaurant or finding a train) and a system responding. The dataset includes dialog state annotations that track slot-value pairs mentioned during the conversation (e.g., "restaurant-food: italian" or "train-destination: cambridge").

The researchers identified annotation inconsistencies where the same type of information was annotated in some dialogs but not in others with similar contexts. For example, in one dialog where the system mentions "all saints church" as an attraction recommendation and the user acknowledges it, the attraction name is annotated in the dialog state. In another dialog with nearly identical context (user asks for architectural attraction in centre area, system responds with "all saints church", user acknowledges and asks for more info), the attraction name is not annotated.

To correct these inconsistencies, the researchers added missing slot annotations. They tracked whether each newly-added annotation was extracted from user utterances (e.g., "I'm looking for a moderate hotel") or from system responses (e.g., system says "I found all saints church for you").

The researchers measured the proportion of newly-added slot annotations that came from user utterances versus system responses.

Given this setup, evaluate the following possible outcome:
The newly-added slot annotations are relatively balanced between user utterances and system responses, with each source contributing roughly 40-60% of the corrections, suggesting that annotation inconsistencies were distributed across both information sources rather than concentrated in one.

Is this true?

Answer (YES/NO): NO